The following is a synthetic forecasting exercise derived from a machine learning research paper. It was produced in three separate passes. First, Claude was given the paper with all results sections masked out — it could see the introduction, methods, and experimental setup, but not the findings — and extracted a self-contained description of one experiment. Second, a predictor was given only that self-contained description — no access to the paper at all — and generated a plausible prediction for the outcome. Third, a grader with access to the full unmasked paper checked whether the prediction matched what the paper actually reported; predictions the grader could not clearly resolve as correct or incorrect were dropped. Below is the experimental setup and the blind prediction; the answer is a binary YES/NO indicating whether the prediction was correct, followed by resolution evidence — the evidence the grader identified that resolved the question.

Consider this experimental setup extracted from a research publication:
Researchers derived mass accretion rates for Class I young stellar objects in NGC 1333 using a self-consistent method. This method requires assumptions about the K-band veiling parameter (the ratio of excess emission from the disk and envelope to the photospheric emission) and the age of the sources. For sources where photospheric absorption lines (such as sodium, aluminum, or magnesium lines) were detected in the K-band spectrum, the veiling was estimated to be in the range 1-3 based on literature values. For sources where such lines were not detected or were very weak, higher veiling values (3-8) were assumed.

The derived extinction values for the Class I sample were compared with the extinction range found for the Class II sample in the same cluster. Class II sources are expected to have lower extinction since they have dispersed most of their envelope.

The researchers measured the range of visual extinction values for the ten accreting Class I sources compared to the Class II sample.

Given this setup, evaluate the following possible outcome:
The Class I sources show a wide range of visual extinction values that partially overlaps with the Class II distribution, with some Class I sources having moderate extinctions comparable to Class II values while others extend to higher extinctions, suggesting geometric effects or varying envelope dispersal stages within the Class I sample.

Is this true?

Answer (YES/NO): NO